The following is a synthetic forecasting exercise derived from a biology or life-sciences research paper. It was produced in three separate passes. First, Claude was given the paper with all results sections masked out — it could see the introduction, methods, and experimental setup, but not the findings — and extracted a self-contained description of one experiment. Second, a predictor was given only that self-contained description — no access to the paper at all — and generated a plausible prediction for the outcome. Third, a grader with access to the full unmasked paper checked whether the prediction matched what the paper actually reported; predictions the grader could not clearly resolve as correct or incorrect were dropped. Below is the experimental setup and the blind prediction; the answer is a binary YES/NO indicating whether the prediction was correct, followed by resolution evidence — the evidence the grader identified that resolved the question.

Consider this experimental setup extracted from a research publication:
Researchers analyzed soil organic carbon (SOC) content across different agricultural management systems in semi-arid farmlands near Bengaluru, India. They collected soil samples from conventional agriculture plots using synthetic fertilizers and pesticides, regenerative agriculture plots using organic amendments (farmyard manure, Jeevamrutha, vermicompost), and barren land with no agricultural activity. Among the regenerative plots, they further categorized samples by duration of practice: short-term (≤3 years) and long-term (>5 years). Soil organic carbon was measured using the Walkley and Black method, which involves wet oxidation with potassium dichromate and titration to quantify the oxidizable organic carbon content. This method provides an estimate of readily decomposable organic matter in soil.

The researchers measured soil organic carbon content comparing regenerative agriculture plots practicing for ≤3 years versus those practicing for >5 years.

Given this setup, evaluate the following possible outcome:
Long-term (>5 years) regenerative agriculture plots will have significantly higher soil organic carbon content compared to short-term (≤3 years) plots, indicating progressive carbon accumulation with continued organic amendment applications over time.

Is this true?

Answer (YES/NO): NO